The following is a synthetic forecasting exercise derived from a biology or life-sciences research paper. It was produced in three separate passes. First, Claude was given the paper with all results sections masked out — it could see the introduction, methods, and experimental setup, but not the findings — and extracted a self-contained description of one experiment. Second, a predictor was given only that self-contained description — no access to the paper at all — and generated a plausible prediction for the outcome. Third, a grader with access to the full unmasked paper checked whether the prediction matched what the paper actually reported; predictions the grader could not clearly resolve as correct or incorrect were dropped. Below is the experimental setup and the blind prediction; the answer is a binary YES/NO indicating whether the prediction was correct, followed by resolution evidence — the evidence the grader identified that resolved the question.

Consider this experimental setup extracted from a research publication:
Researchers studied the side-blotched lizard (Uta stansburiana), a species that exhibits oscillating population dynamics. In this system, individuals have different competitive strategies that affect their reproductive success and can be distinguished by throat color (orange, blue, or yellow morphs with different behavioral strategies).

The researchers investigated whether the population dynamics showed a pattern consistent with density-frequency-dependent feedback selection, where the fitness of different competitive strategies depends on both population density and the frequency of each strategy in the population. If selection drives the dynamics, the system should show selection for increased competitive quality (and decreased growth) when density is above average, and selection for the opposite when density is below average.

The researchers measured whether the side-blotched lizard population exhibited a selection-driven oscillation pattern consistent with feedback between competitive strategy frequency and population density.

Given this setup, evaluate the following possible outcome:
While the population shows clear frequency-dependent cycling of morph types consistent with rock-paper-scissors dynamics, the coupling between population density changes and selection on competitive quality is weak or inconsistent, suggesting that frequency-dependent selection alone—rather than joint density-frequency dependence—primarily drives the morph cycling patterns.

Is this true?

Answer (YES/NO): NO